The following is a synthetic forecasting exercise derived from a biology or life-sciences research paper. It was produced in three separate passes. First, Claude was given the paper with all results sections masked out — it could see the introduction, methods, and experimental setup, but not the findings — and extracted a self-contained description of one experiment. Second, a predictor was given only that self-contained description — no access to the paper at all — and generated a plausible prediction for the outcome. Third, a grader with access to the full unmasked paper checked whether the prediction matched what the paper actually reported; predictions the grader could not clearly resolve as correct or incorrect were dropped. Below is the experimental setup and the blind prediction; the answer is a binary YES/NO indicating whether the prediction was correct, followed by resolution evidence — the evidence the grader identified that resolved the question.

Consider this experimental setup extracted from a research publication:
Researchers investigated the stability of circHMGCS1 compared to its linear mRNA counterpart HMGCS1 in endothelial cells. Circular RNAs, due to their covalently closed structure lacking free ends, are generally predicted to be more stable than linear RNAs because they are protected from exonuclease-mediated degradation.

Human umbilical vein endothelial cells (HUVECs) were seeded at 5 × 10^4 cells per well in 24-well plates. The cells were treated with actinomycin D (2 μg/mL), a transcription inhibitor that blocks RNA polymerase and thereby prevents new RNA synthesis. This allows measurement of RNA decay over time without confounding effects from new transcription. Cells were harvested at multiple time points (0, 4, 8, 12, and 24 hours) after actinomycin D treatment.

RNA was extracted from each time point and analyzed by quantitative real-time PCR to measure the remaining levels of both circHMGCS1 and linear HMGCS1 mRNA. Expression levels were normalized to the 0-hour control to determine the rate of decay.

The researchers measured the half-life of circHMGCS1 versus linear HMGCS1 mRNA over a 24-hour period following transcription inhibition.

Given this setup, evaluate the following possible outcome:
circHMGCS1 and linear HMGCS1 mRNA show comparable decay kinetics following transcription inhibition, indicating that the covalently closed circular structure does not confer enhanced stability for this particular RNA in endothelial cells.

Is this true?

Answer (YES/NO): NO